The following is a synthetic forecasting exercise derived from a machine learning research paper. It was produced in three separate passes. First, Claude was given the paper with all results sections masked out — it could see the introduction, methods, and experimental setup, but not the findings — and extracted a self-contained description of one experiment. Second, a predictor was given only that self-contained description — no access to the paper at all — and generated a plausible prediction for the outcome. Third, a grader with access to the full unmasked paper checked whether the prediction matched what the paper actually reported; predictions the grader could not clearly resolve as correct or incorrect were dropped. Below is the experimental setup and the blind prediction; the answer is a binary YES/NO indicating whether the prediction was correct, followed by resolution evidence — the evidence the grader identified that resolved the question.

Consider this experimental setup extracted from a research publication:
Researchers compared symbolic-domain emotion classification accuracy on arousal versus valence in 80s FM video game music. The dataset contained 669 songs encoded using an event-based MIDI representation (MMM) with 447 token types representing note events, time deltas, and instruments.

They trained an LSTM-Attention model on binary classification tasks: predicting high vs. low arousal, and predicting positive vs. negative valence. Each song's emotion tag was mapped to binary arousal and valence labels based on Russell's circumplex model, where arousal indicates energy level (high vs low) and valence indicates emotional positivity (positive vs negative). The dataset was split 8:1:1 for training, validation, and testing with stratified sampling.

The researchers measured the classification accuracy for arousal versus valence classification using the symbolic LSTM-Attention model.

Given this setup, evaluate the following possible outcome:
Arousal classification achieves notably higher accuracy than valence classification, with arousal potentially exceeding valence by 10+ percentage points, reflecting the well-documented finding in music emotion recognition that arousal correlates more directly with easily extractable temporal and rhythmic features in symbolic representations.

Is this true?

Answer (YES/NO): YES